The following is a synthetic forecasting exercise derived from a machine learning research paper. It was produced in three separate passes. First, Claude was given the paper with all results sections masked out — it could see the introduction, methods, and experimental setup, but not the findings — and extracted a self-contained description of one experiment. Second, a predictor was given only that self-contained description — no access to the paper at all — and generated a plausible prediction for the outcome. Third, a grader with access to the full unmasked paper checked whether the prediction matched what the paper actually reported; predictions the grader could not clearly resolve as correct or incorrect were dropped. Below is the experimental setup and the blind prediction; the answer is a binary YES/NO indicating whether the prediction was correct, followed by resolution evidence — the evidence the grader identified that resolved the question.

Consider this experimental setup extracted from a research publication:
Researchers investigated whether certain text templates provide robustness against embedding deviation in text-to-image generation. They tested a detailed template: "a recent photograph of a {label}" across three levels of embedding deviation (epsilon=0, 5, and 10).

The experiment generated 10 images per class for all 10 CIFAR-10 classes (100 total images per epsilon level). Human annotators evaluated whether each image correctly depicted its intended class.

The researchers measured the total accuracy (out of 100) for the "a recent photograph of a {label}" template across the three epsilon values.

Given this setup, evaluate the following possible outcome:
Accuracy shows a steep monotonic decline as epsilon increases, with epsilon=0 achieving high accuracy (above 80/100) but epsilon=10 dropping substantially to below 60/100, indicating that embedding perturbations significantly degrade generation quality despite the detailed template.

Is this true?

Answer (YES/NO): NO